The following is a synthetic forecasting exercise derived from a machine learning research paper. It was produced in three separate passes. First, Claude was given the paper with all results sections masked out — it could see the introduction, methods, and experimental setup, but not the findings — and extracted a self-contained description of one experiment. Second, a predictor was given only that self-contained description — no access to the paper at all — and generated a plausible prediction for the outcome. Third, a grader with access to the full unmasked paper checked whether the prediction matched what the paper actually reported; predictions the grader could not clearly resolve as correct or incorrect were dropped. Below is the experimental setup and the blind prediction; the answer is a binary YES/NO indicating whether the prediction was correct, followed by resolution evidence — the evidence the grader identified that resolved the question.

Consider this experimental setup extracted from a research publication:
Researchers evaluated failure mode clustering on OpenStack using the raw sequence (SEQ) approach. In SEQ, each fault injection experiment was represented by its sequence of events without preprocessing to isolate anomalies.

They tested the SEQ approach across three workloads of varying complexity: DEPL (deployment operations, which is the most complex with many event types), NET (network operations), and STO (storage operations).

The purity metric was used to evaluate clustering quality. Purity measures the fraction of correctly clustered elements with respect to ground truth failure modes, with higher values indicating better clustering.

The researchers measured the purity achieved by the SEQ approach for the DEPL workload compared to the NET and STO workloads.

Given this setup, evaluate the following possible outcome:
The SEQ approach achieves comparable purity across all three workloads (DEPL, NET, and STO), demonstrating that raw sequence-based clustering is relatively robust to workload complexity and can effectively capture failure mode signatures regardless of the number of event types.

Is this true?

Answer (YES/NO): NO